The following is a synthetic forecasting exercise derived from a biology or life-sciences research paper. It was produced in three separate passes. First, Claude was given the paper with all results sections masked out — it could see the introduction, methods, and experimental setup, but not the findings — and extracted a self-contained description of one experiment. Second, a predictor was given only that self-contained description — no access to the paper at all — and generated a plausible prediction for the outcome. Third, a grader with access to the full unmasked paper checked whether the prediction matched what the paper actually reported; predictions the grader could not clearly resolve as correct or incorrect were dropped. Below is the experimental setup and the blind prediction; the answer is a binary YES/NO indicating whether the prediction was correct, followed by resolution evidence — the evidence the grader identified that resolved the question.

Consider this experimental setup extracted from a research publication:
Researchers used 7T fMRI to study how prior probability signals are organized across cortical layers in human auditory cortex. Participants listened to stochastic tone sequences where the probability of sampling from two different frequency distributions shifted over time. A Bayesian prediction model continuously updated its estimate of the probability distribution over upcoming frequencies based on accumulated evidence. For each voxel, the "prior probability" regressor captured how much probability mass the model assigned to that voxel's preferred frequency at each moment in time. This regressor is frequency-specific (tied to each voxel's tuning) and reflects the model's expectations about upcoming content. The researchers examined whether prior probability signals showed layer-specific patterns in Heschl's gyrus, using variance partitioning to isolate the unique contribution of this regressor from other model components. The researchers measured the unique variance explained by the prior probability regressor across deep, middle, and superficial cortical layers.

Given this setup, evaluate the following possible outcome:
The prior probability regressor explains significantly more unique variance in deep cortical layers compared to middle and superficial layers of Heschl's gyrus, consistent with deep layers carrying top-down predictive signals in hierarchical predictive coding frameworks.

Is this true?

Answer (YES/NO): YES